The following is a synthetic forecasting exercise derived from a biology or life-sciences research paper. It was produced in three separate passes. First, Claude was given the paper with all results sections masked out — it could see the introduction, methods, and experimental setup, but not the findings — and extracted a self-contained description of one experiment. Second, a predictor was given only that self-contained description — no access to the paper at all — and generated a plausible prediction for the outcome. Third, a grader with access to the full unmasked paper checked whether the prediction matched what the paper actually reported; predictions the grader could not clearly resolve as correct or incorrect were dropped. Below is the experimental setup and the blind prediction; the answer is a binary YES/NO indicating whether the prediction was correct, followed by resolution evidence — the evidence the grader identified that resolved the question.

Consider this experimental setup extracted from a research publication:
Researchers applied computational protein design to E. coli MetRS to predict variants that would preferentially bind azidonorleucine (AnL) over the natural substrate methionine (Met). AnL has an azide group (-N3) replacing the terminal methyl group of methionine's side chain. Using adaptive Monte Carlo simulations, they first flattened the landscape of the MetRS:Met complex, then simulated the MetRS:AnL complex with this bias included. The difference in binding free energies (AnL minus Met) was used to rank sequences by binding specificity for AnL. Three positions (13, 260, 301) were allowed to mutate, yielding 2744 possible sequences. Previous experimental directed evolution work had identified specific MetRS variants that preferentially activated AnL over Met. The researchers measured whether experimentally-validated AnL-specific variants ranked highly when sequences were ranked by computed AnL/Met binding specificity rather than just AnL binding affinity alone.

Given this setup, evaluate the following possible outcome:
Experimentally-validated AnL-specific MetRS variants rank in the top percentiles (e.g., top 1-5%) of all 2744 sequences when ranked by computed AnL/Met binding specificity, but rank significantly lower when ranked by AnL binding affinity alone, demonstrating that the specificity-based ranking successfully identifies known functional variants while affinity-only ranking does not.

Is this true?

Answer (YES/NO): NO